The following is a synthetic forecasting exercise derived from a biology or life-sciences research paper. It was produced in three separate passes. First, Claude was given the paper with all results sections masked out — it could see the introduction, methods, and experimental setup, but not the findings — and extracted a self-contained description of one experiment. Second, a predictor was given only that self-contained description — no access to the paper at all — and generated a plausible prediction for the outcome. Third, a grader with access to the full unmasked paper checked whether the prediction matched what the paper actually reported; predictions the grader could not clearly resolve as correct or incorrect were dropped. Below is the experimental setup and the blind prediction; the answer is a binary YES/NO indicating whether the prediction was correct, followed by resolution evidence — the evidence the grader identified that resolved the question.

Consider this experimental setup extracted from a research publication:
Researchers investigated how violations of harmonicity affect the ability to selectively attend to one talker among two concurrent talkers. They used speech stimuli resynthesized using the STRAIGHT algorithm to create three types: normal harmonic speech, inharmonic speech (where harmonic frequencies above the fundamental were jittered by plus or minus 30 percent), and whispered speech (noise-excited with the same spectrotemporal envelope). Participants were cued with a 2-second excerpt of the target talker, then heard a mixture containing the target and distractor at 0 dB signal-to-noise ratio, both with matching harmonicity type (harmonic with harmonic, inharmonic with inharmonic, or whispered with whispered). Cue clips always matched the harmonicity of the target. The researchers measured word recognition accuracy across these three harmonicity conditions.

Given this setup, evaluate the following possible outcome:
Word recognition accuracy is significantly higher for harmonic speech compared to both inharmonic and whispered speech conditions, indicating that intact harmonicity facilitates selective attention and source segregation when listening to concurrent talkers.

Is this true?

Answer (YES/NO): YES